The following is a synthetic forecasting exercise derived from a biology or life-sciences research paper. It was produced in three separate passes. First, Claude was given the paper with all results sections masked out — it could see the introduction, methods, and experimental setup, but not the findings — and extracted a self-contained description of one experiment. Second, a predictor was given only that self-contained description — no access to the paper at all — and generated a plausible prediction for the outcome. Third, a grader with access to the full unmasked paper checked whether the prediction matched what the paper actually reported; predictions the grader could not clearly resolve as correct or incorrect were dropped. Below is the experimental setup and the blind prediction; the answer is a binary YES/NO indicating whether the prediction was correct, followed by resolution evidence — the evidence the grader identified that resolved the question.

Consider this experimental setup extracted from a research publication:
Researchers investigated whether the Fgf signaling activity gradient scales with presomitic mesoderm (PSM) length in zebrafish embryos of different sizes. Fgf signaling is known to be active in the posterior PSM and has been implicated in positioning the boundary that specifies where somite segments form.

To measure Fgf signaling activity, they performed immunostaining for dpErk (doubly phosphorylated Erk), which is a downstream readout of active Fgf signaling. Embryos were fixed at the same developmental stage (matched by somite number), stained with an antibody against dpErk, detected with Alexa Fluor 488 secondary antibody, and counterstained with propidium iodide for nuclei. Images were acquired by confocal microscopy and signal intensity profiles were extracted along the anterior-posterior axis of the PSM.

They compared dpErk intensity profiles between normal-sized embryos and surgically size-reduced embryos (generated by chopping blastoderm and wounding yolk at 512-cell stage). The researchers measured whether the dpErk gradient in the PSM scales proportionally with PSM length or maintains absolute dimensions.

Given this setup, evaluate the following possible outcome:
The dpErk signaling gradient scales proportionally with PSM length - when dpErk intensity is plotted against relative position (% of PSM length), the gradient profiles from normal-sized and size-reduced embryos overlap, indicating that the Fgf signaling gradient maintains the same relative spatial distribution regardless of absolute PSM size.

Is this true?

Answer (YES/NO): YES